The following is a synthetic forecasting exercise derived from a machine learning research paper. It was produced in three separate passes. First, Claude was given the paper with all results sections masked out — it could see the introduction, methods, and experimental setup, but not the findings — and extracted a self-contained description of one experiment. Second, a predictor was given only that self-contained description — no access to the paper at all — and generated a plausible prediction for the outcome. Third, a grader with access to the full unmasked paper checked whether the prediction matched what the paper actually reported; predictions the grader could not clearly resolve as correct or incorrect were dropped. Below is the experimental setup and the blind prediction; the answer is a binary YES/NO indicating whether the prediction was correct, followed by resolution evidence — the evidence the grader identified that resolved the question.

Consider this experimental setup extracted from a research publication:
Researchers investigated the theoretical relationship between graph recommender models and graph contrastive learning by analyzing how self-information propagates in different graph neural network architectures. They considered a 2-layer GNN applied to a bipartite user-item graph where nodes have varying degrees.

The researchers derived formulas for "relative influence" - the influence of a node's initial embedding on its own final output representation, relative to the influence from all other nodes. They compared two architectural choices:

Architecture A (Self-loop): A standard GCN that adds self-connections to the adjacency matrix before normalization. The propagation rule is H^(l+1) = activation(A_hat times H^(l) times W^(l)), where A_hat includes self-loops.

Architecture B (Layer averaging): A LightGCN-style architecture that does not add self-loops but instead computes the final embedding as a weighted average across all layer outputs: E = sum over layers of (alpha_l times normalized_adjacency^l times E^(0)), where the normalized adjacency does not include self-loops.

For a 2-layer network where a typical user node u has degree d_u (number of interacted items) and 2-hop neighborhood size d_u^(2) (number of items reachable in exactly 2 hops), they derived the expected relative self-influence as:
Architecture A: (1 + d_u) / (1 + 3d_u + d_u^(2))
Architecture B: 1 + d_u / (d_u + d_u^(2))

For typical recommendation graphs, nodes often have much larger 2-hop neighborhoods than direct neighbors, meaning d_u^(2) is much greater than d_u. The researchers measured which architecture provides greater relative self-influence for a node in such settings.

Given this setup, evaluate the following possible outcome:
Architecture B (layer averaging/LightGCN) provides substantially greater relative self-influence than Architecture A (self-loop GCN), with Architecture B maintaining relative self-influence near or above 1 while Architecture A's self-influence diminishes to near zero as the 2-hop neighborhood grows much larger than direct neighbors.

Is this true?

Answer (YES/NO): YES